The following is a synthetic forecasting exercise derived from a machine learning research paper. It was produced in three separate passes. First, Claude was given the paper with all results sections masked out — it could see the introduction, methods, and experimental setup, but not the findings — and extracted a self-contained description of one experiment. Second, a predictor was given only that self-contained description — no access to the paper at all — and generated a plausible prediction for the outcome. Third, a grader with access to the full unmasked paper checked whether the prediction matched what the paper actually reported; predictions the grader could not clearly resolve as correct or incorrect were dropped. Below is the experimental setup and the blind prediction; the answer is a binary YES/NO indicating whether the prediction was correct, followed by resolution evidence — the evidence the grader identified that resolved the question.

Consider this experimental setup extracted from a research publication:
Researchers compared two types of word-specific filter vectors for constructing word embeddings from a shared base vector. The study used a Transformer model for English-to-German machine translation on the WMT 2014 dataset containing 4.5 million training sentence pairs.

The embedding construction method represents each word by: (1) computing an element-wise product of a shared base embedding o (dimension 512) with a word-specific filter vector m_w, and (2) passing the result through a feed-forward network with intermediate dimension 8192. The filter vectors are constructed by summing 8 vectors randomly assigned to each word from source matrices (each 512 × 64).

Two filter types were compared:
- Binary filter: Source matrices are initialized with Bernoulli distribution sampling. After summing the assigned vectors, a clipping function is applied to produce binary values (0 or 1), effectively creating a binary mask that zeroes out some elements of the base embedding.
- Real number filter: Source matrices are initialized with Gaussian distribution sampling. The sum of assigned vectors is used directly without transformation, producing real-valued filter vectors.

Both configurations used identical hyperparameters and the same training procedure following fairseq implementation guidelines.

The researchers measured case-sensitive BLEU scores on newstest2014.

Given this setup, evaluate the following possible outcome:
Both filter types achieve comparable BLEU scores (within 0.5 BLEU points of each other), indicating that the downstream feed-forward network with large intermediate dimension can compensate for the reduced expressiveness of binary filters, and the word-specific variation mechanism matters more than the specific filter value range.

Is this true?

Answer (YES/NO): YES